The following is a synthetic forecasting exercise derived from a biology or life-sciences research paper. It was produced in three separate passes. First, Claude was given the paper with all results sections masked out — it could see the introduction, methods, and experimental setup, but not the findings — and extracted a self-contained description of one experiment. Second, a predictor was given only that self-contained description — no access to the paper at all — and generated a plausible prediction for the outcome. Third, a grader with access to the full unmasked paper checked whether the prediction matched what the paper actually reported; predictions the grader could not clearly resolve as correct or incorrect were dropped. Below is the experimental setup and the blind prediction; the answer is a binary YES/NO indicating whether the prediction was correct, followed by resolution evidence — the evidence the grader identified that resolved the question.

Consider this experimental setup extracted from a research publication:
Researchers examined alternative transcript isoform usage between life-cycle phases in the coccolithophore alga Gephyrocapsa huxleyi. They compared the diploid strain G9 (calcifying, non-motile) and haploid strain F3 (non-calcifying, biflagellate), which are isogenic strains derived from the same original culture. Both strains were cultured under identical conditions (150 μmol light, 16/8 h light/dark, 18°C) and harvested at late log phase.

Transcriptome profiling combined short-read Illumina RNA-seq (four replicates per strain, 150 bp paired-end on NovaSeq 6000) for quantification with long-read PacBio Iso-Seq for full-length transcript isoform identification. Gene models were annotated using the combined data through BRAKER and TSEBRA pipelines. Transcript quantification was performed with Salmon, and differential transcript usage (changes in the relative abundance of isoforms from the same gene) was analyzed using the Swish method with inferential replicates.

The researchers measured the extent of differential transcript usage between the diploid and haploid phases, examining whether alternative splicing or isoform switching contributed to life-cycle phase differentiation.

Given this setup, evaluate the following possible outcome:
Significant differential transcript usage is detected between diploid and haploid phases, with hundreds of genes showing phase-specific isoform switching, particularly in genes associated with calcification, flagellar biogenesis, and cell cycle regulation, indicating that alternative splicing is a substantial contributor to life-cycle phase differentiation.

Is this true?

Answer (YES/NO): NO